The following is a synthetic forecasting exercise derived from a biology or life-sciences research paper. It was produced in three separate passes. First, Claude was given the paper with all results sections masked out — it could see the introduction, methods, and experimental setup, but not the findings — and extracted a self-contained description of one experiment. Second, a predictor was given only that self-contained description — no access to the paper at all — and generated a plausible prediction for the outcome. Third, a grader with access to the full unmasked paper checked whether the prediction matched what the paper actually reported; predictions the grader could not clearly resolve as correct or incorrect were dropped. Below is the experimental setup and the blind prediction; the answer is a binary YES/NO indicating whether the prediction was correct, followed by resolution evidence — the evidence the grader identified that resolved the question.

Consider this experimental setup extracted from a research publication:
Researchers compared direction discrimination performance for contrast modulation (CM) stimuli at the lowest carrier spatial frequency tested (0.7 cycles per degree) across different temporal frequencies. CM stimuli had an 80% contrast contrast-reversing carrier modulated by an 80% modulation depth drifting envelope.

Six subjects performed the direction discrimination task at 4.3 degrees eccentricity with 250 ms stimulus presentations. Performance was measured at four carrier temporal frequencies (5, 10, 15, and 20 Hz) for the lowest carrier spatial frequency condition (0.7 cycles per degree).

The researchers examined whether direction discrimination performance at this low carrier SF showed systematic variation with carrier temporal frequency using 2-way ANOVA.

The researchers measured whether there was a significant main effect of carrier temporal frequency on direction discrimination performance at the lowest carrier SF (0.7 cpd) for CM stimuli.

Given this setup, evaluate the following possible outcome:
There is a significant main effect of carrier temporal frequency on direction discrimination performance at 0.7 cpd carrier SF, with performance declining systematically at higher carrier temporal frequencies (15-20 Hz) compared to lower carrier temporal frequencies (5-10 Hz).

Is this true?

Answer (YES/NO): NO